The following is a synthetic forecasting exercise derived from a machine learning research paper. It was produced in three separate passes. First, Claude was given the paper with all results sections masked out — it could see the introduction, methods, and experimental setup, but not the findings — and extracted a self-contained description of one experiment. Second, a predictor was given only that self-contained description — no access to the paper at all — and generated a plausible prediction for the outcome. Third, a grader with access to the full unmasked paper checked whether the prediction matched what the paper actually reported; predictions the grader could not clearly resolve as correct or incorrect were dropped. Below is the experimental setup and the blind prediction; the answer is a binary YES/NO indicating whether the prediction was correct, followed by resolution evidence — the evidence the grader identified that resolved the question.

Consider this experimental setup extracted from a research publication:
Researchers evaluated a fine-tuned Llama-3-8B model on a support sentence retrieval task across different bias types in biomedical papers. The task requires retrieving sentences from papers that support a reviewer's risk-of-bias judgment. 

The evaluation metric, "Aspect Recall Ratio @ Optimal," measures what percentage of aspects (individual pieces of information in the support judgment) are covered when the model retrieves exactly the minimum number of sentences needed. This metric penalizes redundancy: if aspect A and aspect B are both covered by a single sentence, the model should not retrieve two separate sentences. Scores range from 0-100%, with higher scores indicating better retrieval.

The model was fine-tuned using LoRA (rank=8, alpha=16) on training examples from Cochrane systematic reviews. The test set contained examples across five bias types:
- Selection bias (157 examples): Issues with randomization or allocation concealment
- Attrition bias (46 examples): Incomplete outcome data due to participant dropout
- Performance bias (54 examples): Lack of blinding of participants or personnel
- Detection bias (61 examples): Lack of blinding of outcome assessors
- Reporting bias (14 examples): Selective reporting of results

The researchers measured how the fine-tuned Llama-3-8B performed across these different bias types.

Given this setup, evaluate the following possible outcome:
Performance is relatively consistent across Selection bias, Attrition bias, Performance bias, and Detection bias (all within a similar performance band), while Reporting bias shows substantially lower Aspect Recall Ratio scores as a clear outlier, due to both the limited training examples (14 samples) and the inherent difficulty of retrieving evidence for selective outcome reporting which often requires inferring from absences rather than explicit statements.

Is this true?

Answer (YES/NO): NO